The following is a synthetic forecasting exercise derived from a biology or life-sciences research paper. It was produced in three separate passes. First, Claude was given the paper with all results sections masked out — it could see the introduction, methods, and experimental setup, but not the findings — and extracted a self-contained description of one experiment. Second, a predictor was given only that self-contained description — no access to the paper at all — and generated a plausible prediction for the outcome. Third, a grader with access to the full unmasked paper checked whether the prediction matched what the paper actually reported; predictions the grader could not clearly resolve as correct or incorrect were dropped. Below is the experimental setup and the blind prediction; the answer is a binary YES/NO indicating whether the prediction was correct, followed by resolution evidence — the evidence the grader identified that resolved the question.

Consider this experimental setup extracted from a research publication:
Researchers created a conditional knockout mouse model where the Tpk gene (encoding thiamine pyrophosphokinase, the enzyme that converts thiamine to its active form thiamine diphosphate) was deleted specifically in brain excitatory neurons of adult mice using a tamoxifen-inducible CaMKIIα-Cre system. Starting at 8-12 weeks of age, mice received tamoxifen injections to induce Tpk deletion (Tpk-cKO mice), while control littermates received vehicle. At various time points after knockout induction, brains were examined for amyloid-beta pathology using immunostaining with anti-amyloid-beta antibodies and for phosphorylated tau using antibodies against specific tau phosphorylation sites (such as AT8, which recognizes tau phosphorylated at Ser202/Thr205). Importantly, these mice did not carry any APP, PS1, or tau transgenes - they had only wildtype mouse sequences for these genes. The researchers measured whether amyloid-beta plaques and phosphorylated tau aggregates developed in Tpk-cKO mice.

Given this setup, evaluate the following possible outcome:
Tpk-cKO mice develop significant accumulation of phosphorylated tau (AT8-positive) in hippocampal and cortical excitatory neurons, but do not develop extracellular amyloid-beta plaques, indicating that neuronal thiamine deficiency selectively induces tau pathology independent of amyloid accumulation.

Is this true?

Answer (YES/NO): NO